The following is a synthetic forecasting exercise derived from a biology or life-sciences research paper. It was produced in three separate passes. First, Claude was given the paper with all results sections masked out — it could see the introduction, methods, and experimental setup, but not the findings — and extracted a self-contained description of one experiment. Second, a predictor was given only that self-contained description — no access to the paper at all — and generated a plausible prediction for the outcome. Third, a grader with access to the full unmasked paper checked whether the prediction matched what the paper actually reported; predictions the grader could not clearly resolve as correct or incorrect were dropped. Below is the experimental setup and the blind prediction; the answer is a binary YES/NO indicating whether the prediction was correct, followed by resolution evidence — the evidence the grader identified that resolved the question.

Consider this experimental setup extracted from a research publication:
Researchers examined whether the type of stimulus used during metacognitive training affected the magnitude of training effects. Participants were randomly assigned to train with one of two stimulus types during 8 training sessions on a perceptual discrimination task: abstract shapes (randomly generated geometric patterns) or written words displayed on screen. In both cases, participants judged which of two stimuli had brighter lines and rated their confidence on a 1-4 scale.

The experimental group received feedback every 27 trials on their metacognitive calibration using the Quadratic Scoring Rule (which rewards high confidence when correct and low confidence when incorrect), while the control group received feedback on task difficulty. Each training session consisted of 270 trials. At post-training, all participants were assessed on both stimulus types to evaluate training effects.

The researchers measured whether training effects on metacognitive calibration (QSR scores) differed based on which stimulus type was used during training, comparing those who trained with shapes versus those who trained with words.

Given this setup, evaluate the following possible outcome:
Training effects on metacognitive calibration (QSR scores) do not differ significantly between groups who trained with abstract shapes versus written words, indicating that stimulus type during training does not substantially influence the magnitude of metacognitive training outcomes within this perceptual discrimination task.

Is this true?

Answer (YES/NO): YES